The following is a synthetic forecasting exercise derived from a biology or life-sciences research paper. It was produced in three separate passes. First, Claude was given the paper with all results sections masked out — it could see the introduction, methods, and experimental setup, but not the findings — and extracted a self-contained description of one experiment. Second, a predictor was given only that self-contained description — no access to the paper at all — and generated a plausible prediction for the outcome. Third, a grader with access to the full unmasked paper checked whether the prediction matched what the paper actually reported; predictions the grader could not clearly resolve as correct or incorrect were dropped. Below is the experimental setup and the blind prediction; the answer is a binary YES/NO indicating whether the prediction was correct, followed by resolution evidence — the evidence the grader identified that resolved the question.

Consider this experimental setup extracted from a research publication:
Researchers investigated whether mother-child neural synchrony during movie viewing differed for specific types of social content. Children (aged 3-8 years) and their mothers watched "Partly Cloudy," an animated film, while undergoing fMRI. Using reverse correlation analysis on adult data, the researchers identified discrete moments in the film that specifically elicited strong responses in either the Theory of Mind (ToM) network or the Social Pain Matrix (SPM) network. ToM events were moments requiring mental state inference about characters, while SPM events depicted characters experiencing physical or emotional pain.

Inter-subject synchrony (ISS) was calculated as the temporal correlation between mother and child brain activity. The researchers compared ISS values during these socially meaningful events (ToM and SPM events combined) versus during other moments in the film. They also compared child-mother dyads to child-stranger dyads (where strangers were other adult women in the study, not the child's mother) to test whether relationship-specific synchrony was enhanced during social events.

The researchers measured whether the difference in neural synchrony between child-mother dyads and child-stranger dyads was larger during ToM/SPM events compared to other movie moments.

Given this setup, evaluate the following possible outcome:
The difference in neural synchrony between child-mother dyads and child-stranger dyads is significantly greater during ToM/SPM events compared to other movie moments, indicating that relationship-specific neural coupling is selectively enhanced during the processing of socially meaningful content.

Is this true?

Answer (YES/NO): NO